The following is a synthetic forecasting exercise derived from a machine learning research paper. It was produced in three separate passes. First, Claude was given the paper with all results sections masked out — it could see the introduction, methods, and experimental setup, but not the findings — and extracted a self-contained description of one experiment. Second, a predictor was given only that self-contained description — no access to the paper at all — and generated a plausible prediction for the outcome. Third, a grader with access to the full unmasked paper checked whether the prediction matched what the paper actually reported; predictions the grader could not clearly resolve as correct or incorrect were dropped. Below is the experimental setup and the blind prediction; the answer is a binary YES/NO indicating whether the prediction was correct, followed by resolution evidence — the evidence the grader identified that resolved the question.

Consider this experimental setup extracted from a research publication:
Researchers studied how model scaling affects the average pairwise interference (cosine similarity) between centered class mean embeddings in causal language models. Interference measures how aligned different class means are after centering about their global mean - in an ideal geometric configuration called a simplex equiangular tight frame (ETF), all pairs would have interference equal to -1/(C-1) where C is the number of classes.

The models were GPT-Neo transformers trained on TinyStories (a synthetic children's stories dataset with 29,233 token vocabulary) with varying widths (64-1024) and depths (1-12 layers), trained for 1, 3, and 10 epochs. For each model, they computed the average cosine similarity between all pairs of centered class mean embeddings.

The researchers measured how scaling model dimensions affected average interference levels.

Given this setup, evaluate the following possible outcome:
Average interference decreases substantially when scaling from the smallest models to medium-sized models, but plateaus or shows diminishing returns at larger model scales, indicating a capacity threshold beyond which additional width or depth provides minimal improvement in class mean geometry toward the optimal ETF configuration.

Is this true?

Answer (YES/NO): NO